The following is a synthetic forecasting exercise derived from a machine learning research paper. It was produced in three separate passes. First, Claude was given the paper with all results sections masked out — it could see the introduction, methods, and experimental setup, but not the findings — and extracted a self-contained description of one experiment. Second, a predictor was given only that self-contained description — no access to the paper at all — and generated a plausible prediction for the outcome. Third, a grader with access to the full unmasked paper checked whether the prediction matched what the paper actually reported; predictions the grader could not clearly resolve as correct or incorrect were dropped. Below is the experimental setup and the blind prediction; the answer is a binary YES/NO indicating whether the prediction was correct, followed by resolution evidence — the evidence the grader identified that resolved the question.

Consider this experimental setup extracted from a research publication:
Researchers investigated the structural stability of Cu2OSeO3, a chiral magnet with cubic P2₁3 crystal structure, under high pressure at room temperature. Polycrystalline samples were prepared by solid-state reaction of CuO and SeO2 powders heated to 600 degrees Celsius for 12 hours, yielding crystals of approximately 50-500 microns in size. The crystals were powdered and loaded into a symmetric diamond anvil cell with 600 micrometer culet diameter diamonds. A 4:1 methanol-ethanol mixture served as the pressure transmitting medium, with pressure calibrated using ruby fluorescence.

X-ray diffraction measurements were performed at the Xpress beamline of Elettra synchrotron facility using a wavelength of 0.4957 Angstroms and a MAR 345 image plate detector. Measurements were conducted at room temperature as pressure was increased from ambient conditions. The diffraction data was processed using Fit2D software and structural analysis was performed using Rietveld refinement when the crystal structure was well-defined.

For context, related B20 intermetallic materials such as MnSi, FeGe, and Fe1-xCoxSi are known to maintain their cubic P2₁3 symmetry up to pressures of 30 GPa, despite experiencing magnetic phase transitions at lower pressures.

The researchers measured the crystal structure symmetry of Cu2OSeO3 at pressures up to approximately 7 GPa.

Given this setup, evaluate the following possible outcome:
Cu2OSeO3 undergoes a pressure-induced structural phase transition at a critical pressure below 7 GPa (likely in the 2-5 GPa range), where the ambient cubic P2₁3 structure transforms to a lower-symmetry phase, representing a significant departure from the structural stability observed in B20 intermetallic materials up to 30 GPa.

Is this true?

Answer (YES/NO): NO